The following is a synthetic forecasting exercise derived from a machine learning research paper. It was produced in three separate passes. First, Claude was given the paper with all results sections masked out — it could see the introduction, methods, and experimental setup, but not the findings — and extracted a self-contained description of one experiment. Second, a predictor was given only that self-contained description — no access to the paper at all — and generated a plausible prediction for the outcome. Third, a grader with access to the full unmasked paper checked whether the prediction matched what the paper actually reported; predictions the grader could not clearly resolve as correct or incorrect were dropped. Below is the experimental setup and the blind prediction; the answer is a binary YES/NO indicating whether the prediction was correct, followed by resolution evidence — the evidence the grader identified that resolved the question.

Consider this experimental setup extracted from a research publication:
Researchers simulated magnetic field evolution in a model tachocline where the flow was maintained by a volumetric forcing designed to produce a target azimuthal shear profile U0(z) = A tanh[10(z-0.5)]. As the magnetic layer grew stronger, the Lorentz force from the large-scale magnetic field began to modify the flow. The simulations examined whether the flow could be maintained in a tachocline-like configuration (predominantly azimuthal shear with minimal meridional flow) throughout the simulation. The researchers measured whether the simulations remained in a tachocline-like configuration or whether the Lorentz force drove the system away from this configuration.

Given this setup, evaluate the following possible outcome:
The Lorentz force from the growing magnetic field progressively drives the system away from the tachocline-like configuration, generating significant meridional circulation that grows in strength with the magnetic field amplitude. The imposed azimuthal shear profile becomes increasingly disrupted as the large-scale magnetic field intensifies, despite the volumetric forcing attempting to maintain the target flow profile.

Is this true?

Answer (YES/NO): NO